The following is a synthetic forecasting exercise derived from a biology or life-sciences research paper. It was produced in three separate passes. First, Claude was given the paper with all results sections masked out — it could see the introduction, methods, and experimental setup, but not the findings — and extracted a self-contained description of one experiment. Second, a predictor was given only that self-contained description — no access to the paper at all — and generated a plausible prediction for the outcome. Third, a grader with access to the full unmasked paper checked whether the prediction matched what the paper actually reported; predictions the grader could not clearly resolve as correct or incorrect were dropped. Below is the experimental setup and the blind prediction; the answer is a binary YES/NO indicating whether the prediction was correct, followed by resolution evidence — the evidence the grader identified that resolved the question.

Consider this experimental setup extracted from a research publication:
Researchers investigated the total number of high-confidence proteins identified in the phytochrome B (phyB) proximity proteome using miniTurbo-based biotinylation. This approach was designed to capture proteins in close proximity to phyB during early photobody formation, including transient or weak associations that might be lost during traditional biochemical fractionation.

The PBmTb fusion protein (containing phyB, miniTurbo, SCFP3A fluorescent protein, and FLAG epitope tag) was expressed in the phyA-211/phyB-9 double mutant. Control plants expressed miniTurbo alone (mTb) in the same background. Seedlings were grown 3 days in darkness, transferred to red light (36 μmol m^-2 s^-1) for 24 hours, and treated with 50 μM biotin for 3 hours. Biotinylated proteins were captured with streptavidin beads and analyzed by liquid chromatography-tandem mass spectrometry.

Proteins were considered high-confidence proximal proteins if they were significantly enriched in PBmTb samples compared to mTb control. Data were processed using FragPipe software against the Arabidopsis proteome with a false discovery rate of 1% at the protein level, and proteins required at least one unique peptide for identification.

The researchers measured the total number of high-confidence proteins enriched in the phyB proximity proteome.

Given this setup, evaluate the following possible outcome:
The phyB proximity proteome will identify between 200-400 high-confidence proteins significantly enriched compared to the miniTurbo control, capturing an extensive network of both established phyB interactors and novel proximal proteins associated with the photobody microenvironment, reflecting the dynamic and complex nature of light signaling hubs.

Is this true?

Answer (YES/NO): NO